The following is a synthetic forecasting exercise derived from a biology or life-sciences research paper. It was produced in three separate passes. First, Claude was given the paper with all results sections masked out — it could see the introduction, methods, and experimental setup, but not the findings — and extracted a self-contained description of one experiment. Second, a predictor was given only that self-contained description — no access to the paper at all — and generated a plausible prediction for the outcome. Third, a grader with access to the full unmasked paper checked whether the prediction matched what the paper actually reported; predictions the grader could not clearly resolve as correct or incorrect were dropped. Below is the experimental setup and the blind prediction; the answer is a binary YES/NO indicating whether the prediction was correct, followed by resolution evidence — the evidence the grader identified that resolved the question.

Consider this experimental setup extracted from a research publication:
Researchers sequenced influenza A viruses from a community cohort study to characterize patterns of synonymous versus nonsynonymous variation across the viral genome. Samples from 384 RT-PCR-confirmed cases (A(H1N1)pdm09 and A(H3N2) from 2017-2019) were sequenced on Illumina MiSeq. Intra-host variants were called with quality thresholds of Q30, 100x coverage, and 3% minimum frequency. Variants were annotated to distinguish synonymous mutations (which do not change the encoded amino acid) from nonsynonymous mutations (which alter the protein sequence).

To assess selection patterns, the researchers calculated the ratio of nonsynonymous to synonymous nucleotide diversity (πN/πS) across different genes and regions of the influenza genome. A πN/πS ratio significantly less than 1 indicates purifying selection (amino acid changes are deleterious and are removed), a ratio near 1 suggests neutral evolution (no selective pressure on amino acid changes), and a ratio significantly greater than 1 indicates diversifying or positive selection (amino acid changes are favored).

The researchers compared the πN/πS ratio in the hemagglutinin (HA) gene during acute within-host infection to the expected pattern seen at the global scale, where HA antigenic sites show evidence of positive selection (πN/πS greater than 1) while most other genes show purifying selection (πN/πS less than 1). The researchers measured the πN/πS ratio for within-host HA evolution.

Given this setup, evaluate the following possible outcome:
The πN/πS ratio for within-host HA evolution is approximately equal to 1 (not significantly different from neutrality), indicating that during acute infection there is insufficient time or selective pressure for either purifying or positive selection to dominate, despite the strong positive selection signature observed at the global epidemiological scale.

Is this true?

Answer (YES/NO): NO